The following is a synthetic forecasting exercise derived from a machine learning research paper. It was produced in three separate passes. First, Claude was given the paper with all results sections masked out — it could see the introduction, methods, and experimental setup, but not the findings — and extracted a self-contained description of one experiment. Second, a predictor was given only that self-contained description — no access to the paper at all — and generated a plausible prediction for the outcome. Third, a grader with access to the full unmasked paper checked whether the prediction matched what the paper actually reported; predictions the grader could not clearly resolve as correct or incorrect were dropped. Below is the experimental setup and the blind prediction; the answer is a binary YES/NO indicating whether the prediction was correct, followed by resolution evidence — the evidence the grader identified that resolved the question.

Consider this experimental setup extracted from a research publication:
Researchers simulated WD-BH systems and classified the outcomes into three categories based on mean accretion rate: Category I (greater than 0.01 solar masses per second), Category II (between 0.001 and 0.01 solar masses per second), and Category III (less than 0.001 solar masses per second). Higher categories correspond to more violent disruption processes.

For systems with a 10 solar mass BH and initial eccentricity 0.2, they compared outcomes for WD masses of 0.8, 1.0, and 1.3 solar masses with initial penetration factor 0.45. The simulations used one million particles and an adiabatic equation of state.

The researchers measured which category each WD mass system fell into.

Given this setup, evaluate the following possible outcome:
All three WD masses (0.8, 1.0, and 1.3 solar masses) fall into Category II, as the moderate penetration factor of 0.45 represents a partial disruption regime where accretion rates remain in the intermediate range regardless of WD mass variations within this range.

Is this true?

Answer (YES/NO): NO